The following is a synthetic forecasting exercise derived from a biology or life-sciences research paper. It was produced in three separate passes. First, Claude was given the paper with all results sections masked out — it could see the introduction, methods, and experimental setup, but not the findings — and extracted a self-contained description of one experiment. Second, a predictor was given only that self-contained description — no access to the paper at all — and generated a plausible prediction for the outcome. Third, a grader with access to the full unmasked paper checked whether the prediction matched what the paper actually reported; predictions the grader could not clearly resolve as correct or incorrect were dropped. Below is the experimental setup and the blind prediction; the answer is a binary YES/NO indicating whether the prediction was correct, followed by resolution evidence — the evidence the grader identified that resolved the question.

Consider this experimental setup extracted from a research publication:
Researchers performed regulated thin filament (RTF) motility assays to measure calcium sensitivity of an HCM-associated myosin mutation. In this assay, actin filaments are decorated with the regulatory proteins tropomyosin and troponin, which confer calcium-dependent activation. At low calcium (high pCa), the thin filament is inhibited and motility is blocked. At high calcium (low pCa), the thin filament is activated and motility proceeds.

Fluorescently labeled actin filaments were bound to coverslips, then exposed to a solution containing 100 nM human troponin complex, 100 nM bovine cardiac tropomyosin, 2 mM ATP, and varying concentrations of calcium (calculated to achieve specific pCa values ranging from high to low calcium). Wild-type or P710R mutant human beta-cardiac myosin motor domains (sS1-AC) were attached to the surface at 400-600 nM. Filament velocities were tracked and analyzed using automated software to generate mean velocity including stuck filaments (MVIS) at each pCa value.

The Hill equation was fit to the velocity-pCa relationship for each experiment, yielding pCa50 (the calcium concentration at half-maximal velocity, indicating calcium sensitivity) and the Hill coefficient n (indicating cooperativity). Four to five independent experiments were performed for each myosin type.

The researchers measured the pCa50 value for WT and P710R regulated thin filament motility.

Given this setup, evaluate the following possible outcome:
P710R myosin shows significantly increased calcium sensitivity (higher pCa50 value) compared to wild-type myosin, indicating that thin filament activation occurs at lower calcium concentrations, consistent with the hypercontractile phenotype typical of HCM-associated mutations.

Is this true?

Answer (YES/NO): NO